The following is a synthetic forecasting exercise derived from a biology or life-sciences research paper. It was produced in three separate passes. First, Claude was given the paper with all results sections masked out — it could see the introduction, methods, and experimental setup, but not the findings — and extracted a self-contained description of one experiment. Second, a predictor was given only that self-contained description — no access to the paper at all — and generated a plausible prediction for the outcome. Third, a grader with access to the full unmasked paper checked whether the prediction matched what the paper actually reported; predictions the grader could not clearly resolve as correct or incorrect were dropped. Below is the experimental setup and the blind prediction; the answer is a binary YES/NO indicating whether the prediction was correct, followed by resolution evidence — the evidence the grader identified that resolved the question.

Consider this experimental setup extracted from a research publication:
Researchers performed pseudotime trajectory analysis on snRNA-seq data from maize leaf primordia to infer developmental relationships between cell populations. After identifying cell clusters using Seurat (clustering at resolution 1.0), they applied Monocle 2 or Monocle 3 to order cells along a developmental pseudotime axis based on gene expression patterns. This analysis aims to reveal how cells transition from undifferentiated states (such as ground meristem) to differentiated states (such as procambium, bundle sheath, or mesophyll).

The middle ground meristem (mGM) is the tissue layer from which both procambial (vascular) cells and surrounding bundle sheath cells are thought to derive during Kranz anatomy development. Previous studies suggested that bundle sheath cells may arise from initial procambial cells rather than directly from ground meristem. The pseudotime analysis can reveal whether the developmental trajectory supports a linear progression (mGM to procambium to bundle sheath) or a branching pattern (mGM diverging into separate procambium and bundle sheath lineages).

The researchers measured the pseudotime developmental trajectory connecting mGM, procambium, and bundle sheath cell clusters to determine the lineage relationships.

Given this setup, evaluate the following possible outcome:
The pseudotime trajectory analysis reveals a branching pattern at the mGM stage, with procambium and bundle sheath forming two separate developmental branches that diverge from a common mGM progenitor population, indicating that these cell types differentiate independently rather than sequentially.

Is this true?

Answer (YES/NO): NO